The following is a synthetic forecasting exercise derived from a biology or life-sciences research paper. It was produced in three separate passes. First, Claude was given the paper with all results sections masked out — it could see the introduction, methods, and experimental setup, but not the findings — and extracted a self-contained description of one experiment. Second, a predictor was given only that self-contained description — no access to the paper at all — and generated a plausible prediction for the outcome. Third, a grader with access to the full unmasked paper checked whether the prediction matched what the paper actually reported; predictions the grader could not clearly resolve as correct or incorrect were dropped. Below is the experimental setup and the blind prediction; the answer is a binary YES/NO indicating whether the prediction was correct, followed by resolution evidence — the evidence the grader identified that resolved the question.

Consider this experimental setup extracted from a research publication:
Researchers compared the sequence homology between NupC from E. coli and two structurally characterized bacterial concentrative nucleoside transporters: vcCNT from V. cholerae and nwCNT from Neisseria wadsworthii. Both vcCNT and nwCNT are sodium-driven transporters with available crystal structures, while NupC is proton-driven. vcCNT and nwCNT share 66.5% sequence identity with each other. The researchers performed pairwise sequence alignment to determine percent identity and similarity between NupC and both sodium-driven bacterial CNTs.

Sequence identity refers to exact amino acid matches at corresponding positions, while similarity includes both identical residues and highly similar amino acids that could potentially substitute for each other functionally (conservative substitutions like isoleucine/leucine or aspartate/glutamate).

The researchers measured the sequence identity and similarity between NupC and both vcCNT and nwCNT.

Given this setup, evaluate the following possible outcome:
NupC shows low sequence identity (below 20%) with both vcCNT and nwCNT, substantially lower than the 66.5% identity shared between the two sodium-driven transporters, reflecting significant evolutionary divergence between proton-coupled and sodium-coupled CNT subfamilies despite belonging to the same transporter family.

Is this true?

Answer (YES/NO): NO